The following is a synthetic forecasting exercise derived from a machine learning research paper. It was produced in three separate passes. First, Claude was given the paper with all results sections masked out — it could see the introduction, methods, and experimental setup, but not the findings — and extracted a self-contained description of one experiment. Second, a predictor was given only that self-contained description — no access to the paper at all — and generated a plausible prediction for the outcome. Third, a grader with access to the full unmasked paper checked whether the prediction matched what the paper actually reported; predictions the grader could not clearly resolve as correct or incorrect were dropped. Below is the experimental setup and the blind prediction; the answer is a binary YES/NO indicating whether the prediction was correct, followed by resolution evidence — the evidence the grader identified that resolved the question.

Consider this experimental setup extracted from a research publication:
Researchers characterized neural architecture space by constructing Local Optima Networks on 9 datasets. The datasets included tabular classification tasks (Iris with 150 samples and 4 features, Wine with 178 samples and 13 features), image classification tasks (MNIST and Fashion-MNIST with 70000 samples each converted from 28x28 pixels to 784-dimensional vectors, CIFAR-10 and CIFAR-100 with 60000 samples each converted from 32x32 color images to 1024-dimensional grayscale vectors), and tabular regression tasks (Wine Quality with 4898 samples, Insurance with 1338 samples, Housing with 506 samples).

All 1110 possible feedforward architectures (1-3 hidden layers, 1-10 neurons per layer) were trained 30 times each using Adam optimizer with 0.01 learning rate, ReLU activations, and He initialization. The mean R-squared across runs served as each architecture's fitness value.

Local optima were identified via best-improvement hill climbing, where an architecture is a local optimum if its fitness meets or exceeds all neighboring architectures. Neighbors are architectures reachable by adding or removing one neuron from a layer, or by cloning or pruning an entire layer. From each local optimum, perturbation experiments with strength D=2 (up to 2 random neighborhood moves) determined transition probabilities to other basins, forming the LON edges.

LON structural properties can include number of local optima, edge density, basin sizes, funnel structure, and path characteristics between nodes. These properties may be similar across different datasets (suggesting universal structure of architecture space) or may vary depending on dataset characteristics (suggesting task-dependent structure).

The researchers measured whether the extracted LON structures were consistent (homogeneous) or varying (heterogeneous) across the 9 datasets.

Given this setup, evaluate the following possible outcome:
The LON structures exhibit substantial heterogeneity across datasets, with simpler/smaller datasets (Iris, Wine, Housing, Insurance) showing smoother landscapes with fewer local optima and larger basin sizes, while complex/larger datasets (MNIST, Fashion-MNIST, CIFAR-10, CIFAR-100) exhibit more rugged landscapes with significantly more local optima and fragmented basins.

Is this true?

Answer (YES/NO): NO